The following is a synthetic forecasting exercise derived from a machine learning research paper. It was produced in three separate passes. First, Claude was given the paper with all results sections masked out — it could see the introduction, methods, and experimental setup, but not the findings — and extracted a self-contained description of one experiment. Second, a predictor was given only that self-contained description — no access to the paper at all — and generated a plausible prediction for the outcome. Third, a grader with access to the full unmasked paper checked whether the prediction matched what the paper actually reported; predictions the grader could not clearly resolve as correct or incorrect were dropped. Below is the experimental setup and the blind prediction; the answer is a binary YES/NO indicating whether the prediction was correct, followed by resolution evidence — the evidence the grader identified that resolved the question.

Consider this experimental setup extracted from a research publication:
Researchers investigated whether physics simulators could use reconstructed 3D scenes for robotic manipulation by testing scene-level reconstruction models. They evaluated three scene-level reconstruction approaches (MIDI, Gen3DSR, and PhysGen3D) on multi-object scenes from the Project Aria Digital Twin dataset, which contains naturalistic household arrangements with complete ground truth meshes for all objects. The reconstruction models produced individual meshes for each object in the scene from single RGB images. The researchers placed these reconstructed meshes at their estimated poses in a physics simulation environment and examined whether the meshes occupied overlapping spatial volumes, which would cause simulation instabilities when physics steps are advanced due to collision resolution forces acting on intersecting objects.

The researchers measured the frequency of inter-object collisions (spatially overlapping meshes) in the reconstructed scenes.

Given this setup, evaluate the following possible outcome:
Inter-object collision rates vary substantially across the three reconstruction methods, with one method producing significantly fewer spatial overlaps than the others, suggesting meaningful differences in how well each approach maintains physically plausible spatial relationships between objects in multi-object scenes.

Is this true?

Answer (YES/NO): NO